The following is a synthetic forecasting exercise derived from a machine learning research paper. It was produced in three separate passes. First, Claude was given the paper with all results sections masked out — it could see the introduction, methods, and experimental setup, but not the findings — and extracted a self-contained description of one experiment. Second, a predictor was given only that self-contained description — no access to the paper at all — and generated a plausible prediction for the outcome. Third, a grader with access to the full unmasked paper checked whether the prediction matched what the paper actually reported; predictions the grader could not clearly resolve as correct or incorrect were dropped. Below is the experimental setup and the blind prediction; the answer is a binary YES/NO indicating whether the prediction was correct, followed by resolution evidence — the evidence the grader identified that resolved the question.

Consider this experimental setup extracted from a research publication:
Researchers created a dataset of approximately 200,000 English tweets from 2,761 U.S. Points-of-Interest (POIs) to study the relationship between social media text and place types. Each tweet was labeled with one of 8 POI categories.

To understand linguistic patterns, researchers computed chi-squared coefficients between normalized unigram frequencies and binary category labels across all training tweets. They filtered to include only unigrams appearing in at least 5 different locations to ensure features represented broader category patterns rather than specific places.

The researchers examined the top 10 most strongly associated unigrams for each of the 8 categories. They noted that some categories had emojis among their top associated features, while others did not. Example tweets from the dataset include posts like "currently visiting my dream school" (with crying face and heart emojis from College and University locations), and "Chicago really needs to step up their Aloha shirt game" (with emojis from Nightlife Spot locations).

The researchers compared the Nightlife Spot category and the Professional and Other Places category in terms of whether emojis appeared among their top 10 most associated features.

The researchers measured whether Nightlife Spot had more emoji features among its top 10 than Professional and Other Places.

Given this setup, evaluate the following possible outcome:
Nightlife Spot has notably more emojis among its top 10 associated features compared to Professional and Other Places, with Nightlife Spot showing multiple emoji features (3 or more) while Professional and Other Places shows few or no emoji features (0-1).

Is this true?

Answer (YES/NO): YES